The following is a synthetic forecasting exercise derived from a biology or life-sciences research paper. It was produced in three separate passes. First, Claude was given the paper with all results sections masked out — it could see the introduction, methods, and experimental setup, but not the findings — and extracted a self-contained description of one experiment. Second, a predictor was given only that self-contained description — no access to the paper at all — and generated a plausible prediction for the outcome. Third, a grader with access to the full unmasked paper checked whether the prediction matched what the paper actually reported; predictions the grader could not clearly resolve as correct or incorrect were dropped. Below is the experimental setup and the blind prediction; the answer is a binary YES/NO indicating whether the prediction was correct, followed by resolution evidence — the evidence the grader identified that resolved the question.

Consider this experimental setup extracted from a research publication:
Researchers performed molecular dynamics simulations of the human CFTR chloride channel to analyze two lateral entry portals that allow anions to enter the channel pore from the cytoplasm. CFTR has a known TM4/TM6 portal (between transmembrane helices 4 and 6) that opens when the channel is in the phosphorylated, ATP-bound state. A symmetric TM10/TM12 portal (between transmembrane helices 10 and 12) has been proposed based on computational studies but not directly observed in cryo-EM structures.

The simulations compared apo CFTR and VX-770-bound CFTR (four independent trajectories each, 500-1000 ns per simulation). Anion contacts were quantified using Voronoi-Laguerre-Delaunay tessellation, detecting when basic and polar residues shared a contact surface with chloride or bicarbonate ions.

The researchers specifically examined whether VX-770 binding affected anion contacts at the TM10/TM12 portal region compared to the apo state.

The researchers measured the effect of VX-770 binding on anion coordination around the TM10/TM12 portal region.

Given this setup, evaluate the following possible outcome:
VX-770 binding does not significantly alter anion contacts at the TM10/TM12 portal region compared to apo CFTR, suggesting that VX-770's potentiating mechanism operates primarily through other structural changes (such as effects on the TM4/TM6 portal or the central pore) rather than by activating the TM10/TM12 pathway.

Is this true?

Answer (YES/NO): NO